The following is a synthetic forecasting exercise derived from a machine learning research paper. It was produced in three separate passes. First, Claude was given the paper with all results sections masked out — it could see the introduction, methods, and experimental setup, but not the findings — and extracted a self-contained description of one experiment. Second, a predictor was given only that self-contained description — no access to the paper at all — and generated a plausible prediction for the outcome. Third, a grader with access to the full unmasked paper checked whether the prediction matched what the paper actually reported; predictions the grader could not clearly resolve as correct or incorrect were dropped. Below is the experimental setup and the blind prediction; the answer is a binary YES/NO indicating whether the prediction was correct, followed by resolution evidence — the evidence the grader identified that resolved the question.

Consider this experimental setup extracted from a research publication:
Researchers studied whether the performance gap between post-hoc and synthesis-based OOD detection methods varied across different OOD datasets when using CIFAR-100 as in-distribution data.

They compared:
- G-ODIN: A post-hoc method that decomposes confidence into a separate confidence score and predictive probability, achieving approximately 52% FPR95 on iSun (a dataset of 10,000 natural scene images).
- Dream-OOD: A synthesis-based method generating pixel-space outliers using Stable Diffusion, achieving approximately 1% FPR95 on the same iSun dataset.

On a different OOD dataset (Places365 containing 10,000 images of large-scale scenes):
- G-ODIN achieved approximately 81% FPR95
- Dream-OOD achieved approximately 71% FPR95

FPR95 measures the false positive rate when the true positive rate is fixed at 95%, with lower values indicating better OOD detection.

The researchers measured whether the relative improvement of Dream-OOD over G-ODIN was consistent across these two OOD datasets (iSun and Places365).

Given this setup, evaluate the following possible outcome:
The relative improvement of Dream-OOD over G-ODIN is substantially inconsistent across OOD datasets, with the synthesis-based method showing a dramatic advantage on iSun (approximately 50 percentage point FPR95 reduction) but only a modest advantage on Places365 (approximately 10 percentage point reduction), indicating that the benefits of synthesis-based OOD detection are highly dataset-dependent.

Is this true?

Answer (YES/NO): YES